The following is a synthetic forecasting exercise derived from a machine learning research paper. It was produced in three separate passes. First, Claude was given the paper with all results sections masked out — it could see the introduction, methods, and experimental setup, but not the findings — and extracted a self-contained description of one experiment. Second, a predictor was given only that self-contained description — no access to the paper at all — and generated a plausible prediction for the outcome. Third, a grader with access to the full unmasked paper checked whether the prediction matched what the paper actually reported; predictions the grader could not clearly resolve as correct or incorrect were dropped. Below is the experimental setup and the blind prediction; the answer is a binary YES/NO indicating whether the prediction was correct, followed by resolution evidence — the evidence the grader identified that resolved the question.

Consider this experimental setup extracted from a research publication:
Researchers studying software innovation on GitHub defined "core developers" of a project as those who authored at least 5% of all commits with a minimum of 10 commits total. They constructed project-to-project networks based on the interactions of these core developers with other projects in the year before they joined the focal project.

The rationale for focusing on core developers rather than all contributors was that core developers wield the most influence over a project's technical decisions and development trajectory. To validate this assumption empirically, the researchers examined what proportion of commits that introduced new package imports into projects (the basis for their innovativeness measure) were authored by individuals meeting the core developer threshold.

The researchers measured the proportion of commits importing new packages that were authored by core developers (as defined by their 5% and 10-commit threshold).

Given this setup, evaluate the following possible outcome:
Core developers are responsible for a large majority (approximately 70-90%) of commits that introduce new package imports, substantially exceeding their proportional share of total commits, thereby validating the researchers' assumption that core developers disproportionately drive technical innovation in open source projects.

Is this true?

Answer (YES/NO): YES